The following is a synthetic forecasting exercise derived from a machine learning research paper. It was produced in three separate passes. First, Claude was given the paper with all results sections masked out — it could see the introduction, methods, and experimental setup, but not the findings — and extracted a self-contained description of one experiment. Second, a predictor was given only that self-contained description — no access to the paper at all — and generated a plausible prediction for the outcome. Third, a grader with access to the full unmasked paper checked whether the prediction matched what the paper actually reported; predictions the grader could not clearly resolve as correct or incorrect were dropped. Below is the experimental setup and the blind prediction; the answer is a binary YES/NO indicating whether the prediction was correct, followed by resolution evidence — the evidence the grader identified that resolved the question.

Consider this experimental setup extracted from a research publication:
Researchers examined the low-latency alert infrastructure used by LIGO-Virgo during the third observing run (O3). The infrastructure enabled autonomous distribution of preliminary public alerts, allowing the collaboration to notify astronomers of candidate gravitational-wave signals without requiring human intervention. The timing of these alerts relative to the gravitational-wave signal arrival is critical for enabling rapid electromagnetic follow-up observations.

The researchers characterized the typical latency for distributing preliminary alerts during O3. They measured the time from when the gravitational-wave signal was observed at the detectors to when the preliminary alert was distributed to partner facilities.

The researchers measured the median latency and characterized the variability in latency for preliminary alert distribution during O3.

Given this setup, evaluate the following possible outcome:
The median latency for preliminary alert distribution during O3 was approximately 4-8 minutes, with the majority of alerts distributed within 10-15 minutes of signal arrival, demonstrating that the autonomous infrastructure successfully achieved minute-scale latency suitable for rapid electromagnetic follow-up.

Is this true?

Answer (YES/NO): NO